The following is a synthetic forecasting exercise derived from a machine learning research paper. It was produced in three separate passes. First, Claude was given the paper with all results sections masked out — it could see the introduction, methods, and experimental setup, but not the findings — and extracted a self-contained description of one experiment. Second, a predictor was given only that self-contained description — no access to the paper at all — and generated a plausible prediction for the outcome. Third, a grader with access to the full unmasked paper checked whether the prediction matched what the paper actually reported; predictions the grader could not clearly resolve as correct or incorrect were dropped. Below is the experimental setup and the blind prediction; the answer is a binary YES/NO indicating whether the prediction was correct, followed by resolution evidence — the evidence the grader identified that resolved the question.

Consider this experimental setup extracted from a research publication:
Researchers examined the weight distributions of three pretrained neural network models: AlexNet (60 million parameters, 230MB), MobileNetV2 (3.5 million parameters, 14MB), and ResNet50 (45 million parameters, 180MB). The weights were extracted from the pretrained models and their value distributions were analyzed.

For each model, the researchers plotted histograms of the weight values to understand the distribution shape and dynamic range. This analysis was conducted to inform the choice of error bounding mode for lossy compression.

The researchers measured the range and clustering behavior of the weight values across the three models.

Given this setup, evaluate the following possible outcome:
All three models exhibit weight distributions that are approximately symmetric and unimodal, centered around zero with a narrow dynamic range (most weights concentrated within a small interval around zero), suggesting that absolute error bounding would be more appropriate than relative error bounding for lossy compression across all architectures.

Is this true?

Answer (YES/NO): NO